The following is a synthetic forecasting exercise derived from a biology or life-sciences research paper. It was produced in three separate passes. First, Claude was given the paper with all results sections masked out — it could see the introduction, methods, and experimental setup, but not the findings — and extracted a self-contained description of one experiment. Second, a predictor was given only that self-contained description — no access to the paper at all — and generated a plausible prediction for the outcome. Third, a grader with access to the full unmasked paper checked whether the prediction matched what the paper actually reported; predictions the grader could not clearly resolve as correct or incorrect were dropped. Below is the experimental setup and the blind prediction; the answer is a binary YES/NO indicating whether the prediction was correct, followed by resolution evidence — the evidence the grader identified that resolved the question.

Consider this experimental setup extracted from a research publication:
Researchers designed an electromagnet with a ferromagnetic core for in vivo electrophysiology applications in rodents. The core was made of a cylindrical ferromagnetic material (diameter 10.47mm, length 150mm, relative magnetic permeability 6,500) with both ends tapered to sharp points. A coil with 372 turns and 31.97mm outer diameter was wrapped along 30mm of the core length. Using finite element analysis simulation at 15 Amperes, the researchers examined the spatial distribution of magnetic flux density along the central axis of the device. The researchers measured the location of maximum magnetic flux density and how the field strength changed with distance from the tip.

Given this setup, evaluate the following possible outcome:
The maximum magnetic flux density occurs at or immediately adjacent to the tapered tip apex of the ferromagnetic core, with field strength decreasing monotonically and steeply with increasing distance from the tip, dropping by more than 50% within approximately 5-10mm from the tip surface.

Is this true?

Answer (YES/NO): YES